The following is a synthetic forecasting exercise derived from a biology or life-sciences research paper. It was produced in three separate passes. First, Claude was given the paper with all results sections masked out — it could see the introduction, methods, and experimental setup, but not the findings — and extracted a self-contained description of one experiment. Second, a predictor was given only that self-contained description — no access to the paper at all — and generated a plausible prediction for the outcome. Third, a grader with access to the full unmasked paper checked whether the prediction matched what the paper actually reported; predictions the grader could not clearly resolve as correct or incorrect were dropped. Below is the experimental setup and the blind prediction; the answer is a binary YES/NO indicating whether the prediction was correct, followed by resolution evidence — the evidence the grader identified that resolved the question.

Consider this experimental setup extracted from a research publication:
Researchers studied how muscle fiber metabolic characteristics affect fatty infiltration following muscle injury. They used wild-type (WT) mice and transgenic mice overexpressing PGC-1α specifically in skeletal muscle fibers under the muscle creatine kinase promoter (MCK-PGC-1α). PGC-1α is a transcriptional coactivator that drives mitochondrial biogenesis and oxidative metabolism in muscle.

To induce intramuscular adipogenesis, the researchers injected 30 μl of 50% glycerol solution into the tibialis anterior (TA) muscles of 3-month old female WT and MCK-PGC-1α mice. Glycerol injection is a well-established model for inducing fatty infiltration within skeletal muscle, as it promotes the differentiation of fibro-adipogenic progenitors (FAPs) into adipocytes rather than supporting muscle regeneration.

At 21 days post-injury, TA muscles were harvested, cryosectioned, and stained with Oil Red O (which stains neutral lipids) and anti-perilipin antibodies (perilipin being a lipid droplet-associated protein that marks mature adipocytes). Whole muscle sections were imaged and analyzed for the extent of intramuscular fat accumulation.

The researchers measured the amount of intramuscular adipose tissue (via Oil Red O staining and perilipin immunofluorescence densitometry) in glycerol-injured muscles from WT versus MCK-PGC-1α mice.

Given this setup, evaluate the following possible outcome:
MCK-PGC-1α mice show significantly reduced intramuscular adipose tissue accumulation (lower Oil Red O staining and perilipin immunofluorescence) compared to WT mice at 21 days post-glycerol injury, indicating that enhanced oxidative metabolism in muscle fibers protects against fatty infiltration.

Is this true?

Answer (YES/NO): YES